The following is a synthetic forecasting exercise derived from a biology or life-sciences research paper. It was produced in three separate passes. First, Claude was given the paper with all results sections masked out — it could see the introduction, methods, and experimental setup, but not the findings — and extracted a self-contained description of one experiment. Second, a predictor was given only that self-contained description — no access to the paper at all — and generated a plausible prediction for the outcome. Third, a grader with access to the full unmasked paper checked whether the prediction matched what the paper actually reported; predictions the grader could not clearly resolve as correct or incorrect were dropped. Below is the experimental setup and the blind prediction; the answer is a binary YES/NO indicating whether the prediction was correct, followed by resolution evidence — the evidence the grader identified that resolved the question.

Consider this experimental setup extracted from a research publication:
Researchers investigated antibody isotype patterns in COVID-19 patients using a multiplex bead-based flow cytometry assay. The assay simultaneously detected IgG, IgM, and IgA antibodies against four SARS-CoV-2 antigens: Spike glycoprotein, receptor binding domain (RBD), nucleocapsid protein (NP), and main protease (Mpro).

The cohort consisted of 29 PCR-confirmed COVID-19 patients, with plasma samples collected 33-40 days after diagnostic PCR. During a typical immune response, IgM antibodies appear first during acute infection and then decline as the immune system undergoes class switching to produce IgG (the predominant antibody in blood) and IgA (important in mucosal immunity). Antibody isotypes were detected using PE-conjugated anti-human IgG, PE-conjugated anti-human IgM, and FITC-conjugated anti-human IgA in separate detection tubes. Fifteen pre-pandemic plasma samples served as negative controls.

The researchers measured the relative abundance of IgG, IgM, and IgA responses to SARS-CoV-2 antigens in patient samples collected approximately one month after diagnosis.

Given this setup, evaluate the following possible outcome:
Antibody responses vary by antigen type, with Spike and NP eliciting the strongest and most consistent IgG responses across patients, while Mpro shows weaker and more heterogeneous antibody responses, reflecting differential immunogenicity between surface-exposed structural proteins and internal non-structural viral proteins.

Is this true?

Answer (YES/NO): NO